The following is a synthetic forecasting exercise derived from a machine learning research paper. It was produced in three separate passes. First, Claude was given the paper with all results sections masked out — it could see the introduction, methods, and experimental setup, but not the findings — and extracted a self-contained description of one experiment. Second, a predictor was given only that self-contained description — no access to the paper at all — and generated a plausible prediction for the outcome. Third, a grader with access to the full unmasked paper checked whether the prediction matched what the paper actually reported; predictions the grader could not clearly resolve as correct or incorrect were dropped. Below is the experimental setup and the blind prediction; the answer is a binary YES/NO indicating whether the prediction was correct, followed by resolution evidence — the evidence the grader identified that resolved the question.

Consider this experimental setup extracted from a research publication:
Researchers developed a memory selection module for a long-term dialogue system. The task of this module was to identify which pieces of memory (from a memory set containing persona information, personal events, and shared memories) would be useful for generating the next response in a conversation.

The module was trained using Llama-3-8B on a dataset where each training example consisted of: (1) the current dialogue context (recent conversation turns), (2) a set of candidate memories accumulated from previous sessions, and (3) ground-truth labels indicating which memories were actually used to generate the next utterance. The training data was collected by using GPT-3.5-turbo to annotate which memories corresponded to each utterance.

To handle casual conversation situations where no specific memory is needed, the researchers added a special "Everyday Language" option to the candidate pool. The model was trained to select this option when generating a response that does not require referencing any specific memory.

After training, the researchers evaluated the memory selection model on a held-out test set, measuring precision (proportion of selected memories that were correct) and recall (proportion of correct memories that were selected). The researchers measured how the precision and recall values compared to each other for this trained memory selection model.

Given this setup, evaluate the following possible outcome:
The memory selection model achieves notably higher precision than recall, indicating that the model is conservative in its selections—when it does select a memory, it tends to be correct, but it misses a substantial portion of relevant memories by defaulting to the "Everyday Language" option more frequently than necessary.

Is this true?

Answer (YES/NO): NO